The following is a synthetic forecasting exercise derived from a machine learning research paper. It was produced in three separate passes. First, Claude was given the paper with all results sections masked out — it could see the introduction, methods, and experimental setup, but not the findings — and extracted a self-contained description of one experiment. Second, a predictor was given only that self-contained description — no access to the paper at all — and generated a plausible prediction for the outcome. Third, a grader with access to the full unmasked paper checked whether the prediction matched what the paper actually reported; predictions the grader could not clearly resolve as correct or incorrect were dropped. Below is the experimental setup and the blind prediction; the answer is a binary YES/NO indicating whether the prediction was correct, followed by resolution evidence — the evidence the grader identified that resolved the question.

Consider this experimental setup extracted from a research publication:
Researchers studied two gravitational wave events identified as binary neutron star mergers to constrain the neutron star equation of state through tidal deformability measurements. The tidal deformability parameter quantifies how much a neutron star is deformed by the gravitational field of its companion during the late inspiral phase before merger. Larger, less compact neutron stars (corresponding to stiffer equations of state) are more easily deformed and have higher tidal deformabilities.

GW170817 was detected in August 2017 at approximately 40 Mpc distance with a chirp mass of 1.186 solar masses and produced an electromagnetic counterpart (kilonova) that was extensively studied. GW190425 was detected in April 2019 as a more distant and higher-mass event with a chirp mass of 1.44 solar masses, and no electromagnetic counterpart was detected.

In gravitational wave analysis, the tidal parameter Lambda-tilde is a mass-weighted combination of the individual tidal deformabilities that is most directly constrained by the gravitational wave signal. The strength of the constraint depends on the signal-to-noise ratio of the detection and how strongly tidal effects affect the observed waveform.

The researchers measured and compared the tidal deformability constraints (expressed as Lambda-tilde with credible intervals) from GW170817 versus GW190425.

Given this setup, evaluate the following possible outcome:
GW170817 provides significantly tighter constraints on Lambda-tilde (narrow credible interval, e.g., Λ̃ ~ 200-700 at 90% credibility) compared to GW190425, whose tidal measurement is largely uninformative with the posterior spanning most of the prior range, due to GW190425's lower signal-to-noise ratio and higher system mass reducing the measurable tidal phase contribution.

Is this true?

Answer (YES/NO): YES